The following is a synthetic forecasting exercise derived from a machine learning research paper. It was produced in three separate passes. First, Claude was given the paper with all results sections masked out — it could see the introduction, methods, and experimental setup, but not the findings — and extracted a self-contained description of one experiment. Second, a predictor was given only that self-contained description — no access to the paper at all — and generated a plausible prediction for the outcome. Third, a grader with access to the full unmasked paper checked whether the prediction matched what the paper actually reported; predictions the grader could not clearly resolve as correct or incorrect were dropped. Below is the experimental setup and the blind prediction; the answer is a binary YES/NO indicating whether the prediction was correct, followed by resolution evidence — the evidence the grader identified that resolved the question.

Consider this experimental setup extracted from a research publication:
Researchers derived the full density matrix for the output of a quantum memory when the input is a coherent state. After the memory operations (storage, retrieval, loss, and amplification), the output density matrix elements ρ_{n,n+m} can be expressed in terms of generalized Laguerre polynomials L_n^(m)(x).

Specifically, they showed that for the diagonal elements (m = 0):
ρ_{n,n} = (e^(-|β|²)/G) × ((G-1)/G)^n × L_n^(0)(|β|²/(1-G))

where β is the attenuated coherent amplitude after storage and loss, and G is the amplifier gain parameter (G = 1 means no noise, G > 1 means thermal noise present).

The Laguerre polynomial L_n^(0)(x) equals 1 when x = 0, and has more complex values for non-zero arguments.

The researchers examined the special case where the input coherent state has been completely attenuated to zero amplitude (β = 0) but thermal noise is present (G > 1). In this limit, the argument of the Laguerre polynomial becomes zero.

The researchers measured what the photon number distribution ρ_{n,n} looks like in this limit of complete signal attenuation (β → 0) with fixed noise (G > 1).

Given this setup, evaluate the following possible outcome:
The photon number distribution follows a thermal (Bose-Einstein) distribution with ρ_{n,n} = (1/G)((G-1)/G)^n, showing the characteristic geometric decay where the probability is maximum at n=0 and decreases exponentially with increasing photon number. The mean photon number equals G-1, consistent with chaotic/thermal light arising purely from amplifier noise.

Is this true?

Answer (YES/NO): YES